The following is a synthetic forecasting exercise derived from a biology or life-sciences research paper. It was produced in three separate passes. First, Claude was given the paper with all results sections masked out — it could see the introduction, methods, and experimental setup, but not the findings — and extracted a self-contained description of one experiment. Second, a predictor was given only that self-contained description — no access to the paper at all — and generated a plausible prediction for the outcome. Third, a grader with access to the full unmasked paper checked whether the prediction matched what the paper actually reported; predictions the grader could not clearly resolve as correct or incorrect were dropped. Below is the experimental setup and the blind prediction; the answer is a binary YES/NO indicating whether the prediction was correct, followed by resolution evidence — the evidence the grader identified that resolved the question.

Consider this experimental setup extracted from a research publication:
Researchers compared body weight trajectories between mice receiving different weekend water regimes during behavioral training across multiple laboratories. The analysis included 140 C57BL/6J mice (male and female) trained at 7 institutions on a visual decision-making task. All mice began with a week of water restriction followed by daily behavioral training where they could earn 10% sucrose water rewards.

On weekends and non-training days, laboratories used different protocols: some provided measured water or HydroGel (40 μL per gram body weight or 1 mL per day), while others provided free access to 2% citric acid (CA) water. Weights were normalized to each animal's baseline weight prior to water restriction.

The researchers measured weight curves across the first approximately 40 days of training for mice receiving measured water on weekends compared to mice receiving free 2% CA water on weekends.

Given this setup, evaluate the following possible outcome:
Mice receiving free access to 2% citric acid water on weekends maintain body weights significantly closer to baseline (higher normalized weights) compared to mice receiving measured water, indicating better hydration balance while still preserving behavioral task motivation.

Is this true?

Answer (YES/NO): NO